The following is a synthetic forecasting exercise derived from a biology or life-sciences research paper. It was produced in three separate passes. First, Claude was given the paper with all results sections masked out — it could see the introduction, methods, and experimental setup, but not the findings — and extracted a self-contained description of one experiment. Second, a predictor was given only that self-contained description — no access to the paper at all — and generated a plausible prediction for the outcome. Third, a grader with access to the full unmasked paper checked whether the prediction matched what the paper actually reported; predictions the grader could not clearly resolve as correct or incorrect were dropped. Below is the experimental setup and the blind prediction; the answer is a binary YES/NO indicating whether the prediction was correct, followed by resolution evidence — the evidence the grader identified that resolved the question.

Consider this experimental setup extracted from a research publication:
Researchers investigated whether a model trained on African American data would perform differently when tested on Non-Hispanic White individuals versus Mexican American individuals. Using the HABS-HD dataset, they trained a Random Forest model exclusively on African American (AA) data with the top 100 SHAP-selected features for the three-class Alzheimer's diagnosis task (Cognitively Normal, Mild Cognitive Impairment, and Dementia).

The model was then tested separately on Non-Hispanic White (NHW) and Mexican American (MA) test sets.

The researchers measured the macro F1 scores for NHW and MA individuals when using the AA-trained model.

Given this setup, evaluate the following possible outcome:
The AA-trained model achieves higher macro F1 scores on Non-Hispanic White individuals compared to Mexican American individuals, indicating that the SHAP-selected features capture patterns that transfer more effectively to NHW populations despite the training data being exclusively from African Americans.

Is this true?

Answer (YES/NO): YES